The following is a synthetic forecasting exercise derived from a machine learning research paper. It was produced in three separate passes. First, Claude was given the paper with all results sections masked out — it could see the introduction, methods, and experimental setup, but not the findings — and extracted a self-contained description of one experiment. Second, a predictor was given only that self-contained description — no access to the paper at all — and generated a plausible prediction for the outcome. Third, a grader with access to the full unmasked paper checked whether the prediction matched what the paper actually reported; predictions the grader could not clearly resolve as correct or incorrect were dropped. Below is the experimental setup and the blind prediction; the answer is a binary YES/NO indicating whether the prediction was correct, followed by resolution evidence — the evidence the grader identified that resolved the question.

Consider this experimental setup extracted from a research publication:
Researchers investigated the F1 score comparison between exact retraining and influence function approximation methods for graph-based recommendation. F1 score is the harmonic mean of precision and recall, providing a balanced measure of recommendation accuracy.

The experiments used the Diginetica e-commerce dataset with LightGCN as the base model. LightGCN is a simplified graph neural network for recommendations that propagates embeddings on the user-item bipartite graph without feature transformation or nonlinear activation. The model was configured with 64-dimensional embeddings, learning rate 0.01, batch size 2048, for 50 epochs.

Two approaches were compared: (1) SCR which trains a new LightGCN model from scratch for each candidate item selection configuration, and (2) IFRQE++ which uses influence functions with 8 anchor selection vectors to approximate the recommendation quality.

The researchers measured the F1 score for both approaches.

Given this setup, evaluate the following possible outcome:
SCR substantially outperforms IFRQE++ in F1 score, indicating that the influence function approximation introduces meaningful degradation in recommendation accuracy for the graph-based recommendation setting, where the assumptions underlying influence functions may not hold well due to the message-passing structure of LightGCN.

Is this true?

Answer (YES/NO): YES